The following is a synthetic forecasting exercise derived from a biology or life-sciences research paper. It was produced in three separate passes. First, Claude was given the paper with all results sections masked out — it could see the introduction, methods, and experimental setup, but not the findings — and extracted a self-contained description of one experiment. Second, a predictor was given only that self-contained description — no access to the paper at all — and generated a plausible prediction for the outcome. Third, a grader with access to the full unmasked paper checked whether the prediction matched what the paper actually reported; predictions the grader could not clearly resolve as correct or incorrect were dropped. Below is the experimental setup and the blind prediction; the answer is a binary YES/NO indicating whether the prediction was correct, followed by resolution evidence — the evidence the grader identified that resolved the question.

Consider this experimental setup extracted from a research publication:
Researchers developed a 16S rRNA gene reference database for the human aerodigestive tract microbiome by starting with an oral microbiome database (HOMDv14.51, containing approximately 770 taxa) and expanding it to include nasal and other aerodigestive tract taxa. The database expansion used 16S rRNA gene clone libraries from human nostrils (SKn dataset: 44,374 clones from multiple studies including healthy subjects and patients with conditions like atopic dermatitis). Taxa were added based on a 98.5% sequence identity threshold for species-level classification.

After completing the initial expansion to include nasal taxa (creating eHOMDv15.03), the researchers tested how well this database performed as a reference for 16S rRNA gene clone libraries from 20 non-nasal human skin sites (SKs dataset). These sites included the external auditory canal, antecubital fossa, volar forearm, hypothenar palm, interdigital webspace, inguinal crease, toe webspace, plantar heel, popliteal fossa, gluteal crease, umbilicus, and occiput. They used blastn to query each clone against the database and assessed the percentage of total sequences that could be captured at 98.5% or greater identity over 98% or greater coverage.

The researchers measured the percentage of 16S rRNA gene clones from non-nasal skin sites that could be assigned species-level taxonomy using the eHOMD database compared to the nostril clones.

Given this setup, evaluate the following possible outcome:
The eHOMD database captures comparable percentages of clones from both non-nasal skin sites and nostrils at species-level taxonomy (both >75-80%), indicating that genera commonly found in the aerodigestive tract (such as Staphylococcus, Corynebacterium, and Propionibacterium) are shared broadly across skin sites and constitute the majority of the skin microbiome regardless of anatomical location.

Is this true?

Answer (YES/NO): NO